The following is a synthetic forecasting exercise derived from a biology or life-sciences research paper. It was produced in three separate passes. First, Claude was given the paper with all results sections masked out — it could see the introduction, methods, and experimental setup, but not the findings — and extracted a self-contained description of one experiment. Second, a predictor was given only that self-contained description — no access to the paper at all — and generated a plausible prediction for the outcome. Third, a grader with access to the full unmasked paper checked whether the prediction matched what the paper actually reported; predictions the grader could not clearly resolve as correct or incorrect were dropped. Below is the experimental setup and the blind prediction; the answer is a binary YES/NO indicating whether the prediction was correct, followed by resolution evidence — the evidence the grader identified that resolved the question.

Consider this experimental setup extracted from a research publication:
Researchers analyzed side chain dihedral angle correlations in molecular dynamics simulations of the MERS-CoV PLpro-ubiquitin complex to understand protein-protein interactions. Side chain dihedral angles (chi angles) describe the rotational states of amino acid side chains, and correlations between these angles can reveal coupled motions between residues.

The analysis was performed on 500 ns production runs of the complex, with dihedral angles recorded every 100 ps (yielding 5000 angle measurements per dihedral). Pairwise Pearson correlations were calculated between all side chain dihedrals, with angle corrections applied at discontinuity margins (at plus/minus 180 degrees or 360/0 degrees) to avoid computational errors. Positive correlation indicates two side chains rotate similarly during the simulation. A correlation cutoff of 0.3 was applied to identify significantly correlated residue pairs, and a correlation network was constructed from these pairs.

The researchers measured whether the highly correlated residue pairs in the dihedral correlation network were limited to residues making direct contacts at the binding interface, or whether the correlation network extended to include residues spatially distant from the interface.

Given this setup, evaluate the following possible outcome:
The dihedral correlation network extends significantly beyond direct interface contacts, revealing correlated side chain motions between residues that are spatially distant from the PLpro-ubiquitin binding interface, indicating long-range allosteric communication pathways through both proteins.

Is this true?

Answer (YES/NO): YES